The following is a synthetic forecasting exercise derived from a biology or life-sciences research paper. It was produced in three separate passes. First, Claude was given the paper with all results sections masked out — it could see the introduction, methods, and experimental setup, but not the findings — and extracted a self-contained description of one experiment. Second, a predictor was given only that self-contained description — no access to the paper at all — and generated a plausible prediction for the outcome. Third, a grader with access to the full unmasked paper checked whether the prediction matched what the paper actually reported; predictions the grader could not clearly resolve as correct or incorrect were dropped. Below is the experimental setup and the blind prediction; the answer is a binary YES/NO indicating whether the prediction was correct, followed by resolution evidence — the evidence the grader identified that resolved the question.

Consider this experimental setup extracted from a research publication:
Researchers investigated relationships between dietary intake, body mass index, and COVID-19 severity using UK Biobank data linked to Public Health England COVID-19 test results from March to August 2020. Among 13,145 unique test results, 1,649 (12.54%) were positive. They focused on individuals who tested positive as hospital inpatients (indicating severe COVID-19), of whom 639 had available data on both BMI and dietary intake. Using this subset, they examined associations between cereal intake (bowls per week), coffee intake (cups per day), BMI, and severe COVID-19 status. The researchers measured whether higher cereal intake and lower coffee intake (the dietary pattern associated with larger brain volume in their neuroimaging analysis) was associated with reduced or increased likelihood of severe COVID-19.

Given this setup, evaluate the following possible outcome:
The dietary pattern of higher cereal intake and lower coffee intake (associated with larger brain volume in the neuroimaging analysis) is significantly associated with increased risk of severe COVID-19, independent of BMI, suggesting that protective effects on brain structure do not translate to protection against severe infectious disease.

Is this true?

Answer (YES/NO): NO